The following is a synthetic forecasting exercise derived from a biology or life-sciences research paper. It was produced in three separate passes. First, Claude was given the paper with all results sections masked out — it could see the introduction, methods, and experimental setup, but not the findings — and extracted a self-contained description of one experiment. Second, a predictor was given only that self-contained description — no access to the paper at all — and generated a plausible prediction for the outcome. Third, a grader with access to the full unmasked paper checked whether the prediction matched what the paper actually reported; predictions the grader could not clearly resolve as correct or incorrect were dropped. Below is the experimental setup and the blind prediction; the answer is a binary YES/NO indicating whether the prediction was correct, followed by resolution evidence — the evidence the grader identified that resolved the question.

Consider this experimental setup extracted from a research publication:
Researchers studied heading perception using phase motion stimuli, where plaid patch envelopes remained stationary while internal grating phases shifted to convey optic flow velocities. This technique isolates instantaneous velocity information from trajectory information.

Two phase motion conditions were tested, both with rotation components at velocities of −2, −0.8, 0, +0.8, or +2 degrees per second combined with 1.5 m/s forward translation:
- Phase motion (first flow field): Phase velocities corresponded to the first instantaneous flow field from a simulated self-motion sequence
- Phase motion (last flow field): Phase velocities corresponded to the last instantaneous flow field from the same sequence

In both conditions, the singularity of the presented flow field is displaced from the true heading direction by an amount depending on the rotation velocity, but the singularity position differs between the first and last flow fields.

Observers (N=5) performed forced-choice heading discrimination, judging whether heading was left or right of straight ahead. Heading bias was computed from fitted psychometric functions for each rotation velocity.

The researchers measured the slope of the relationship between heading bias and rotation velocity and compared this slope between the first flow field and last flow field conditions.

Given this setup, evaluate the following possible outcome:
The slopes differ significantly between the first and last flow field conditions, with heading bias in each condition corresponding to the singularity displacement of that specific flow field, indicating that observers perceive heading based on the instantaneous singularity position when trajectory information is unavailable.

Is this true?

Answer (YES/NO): NO